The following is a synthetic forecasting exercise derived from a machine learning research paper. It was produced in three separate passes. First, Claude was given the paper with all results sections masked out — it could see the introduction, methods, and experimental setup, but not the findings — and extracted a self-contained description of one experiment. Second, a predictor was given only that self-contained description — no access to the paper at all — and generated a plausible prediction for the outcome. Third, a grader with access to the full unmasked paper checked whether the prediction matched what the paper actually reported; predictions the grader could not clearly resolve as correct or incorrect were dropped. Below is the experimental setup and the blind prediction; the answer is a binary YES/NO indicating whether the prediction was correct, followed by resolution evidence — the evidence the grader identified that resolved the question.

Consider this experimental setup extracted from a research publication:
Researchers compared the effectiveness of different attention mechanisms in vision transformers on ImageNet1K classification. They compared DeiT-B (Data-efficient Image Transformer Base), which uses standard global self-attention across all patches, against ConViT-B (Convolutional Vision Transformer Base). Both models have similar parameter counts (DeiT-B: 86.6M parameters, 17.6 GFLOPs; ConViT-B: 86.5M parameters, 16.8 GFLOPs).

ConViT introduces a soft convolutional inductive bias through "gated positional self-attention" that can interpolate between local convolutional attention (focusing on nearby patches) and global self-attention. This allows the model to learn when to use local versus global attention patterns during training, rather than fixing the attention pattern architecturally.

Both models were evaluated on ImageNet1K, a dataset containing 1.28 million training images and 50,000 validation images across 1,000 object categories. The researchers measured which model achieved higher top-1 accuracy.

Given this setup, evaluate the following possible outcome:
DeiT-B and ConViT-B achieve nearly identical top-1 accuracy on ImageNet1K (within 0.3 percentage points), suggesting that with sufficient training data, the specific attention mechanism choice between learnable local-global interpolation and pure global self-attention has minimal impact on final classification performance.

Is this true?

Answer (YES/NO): NO